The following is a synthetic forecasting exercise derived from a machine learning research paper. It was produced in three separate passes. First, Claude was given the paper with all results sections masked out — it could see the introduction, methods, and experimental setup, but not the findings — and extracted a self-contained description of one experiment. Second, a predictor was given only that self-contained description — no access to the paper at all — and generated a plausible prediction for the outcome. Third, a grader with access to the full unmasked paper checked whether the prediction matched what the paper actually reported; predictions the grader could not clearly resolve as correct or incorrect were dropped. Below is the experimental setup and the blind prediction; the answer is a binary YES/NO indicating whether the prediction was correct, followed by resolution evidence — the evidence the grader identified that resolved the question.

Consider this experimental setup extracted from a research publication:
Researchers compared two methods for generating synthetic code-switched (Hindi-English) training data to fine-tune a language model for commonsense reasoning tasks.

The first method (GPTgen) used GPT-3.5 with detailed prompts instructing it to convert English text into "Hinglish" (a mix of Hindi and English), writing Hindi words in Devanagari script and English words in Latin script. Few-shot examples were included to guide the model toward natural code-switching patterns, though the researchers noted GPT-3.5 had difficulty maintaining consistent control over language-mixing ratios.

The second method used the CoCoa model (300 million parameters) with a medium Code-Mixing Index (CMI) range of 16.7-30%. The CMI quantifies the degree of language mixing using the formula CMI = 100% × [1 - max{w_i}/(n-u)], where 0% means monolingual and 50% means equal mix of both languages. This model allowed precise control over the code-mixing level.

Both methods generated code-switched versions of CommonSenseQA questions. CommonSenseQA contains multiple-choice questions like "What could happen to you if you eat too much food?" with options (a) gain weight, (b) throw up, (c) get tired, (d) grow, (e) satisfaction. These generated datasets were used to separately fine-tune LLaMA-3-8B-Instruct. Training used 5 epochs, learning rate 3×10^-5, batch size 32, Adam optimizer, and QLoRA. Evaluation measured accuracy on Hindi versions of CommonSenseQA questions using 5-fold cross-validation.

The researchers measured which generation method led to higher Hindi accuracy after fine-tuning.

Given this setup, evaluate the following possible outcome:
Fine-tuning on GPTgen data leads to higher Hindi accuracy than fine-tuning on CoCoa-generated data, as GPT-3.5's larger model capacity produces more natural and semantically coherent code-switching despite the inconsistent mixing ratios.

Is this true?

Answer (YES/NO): NO